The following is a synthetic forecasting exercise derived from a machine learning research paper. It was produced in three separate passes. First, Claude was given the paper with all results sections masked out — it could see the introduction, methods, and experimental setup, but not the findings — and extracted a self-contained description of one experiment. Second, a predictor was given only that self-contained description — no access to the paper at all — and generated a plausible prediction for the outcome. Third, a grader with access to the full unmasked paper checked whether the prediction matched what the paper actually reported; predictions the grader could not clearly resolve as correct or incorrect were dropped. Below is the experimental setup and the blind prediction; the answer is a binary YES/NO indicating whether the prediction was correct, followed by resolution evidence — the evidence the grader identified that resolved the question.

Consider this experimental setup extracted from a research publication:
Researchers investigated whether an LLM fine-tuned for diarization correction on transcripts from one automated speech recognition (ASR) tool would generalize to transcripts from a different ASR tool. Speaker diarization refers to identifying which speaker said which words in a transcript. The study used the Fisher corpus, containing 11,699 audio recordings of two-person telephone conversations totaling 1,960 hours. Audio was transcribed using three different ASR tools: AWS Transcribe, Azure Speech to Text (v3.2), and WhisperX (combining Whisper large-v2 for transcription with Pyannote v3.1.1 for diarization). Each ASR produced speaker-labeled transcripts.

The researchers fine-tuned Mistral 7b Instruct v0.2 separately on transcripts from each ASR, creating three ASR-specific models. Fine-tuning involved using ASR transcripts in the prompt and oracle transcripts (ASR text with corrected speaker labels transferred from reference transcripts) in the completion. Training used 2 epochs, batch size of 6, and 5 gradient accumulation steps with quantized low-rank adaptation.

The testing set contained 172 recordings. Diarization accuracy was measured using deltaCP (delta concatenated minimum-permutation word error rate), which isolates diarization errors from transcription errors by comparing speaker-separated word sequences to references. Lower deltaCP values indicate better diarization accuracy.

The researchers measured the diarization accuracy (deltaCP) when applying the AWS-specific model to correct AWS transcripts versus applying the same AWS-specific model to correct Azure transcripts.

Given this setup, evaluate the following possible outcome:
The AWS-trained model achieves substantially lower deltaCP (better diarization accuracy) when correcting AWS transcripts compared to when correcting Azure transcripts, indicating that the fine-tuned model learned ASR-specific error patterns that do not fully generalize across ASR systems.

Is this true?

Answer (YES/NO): YES